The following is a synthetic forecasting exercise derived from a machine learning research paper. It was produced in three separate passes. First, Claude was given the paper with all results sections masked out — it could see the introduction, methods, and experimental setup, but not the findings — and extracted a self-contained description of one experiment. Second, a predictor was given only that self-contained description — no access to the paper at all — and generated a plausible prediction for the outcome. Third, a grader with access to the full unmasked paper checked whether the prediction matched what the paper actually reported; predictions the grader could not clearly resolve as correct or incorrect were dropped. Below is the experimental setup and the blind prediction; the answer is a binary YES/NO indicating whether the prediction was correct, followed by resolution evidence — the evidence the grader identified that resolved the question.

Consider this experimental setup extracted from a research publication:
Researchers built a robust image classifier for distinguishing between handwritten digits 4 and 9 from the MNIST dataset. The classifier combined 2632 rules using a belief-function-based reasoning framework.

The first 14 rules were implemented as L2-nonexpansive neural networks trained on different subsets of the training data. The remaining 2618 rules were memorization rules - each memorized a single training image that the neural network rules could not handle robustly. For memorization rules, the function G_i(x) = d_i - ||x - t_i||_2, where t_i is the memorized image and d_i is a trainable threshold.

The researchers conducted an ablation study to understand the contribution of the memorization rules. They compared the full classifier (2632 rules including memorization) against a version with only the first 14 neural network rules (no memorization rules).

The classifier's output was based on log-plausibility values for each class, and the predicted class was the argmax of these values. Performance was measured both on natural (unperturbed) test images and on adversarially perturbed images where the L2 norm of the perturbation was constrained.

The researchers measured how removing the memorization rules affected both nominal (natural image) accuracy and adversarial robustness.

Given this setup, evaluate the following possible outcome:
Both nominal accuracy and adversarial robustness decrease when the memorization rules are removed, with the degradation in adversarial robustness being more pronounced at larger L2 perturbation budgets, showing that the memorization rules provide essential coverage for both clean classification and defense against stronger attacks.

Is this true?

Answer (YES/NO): NO